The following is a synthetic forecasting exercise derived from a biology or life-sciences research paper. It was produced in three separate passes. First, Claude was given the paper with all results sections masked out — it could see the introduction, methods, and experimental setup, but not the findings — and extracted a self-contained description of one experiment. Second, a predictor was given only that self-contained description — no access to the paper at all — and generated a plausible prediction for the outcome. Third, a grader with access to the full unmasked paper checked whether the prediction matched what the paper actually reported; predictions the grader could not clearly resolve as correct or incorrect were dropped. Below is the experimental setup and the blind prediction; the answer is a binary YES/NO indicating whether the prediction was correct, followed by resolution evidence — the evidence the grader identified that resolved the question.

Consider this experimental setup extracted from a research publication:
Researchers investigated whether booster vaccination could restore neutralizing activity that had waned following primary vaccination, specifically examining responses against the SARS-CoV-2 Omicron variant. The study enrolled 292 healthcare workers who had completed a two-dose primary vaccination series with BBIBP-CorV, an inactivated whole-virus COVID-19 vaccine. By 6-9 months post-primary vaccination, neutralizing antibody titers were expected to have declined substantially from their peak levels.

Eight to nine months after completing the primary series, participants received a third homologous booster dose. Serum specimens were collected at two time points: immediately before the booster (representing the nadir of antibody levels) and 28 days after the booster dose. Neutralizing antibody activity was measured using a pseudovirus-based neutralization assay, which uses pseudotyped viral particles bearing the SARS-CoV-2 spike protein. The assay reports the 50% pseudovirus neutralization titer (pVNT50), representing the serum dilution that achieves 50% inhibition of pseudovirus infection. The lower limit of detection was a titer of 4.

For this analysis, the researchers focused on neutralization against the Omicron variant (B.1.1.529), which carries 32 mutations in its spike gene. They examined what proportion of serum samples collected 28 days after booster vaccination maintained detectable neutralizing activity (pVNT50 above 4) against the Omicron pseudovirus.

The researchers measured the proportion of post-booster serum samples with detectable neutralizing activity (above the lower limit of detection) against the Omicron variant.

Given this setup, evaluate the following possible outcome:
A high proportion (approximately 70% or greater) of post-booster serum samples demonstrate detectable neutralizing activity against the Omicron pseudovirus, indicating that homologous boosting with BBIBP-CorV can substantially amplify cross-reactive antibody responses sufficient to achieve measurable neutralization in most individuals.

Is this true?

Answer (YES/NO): YES